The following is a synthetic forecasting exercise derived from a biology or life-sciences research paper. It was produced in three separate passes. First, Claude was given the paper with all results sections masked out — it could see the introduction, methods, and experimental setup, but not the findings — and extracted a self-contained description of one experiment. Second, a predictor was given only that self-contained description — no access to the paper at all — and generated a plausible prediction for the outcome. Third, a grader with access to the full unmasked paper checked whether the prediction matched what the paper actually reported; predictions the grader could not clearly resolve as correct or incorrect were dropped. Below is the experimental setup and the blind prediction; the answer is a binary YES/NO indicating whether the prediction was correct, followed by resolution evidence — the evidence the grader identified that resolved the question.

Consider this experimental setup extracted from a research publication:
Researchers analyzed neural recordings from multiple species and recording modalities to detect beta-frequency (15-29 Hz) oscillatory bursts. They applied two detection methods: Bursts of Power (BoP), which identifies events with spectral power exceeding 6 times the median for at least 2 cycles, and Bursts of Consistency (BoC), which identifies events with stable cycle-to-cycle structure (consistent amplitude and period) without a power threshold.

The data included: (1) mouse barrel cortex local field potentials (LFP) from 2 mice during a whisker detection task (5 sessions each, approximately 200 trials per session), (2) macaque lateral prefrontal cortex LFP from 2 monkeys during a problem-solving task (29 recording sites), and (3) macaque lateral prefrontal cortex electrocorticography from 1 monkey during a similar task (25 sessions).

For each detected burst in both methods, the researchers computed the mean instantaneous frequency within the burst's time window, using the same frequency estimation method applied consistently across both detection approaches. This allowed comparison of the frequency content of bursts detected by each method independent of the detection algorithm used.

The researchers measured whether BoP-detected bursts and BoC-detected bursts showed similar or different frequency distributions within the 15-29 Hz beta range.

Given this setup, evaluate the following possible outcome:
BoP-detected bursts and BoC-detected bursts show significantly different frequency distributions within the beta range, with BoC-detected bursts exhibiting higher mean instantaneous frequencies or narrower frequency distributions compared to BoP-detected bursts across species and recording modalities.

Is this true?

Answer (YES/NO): NO